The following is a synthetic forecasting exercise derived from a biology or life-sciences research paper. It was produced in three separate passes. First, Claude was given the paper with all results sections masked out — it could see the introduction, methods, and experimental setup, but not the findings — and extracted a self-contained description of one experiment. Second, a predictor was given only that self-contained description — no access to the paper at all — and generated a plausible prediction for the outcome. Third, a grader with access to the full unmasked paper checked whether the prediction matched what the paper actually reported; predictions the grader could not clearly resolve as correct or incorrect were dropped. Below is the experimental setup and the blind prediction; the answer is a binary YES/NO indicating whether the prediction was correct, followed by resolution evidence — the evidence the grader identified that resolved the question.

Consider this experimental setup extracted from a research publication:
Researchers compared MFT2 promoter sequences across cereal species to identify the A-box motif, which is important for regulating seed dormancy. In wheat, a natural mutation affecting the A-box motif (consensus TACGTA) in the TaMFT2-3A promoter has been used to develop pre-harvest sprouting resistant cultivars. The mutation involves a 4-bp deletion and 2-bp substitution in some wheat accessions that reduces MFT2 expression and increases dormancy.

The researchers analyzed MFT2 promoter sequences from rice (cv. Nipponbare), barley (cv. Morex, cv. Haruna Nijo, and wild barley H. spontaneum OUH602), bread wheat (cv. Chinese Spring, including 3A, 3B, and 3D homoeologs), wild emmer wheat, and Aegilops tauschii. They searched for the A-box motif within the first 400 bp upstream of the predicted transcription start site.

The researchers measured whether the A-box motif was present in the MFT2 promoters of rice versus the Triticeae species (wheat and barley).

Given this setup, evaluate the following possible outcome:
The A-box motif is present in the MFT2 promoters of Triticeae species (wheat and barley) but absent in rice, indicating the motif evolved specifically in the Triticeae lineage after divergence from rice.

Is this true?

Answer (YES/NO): YES